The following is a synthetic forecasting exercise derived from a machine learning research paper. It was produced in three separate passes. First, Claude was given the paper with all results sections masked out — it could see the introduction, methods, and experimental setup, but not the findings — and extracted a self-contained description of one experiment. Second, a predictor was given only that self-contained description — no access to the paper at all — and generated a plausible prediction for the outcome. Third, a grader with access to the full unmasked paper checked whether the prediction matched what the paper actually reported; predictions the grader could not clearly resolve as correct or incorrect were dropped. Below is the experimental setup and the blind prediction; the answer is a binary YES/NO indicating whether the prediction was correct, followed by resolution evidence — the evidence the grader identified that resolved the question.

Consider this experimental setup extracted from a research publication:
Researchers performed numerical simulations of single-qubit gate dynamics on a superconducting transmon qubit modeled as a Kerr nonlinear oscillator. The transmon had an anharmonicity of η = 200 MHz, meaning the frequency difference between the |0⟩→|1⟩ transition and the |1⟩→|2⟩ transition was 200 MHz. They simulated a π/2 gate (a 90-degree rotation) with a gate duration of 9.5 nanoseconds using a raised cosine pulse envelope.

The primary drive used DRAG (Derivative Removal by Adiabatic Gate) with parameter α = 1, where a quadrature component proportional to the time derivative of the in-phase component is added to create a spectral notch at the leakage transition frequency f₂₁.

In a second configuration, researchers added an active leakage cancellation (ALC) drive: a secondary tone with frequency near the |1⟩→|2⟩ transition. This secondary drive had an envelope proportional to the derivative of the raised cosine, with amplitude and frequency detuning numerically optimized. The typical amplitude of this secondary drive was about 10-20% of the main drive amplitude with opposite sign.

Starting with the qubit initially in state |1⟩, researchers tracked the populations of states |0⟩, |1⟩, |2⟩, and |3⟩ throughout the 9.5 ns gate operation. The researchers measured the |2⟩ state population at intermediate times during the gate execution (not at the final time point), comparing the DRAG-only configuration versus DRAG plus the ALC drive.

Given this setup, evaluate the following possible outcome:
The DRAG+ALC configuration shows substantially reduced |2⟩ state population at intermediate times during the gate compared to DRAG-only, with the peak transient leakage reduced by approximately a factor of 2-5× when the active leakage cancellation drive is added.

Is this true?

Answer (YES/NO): NO